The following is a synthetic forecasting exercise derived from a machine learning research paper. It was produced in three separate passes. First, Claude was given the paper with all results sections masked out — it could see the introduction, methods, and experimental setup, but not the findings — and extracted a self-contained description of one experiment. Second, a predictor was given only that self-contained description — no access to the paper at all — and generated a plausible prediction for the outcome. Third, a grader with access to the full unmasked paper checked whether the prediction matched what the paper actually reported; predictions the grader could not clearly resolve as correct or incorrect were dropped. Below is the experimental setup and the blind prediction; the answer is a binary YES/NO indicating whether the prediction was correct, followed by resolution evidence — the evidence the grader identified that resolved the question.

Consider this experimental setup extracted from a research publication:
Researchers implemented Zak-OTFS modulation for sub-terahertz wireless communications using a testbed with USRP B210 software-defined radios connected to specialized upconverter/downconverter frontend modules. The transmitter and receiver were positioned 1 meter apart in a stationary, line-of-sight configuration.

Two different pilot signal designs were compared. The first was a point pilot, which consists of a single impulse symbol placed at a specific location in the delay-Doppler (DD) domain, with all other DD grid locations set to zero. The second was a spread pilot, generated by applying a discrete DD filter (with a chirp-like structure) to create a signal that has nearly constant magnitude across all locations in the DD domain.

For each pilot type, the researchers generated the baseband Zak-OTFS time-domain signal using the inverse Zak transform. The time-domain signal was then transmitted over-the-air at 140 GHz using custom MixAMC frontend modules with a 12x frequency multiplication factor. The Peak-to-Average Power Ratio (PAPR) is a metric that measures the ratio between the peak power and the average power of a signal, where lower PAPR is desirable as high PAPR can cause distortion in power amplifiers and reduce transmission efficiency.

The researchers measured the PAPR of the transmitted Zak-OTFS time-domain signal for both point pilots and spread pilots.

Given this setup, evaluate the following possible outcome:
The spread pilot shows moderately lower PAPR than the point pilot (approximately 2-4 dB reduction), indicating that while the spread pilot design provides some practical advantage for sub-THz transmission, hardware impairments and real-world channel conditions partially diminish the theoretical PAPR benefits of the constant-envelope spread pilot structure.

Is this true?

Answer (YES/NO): NO